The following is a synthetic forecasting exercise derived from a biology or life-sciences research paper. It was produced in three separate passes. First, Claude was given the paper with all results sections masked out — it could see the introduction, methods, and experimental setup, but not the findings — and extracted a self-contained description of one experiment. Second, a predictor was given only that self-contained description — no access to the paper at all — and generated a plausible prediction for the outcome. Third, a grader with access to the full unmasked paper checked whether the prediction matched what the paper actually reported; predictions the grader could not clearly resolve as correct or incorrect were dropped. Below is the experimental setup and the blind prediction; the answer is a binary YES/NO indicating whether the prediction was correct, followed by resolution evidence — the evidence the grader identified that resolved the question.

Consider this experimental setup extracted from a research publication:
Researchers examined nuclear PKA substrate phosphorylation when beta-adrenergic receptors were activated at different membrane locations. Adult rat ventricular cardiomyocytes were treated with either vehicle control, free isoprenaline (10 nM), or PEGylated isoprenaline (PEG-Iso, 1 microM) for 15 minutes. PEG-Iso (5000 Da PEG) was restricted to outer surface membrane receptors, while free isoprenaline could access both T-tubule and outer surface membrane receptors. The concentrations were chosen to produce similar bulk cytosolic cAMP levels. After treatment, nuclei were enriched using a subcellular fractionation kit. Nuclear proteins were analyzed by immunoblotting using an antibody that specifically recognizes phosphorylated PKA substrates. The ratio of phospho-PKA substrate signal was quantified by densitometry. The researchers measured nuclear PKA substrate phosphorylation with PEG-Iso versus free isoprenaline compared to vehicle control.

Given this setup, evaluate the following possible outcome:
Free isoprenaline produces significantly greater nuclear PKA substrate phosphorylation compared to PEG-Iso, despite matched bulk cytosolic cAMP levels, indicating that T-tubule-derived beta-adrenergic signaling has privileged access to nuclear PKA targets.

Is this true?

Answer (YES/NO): YES